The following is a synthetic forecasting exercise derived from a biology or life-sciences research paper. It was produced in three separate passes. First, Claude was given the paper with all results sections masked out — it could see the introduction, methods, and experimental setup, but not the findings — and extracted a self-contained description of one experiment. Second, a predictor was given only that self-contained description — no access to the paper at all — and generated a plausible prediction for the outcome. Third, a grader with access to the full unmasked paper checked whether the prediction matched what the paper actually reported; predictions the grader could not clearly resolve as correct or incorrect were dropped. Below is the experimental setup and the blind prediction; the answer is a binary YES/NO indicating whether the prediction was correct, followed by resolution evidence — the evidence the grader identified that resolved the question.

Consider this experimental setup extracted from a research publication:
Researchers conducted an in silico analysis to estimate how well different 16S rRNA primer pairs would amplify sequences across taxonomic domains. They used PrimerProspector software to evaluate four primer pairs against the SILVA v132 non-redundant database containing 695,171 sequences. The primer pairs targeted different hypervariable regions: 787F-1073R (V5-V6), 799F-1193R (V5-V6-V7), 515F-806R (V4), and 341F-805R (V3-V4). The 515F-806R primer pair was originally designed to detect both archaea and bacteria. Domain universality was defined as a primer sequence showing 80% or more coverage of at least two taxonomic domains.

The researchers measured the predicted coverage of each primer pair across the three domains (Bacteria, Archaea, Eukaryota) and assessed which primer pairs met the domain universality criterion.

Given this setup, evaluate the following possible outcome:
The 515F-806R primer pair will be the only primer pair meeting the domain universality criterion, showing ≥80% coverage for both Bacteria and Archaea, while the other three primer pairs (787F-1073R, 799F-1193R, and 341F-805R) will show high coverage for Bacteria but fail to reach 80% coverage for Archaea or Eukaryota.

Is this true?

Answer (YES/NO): NO